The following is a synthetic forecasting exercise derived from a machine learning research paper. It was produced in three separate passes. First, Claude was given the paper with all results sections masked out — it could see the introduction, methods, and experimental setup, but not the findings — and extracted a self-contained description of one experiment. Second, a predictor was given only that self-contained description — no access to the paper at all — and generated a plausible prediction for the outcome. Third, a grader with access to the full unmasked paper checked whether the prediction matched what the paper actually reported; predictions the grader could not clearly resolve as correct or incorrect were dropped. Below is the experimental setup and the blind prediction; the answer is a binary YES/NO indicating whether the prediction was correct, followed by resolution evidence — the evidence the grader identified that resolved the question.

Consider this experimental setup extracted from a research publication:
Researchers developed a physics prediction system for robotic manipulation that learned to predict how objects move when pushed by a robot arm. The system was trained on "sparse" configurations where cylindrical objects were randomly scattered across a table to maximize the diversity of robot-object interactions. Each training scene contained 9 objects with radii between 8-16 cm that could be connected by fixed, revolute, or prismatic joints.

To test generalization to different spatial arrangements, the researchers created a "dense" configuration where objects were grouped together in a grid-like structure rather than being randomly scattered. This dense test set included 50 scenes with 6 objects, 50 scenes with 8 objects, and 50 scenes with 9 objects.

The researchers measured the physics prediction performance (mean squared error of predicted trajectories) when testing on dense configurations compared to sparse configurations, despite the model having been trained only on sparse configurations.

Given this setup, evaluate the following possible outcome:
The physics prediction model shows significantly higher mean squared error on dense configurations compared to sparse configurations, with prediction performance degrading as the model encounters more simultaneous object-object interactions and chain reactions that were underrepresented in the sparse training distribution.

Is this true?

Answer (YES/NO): NO